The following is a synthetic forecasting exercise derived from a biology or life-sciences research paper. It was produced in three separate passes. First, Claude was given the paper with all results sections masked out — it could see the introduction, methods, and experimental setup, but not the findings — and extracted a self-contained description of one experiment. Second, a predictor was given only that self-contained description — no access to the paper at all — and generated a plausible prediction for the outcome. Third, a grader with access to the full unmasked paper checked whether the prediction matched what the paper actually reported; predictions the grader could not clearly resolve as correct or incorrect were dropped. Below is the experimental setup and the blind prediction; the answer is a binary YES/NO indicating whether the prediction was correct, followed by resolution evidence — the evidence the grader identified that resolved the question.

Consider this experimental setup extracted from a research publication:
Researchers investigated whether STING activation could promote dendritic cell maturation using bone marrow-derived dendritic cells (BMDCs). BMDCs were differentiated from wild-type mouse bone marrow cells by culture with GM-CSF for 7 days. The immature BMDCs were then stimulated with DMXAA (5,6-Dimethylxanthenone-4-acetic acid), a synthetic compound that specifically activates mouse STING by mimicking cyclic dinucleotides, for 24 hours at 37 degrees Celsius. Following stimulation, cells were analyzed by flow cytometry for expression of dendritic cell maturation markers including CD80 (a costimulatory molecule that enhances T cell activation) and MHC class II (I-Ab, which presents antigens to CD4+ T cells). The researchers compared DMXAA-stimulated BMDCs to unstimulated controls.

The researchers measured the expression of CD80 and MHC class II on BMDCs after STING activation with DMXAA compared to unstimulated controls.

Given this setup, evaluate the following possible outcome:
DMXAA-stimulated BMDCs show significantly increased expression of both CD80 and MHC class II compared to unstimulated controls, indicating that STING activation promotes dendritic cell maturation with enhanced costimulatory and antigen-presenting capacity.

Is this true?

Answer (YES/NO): YES